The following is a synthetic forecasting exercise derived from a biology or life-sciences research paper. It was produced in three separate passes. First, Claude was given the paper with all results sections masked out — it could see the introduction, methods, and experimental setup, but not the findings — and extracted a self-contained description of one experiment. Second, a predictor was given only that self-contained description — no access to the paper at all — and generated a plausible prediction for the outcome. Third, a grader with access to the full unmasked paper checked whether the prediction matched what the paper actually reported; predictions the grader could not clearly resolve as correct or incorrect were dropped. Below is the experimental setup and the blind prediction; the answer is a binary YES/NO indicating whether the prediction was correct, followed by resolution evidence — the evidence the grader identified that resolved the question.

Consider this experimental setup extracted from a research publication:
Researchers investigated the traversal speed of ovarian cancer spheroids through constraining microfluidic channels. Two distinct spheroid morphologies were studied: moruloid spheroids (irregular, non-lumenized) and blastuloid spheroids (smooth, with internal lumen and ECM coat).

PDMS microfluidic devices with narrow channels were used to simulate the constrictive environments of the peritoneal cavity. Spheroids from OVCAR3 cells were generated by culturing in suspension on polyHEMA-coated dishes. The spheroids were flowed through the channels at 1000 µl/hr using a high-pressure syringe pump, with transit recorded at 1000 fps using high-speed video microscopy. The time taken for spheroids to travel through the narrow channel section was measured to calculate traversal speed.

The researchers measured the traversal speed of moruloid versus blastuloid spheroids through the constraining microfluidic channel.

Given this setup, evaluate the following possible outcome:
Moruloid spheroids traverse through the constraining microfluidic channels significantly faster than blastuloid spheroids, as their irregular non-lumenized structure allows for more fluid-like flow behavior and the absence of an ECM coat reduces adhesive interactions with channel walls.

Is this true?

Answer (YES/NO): NO